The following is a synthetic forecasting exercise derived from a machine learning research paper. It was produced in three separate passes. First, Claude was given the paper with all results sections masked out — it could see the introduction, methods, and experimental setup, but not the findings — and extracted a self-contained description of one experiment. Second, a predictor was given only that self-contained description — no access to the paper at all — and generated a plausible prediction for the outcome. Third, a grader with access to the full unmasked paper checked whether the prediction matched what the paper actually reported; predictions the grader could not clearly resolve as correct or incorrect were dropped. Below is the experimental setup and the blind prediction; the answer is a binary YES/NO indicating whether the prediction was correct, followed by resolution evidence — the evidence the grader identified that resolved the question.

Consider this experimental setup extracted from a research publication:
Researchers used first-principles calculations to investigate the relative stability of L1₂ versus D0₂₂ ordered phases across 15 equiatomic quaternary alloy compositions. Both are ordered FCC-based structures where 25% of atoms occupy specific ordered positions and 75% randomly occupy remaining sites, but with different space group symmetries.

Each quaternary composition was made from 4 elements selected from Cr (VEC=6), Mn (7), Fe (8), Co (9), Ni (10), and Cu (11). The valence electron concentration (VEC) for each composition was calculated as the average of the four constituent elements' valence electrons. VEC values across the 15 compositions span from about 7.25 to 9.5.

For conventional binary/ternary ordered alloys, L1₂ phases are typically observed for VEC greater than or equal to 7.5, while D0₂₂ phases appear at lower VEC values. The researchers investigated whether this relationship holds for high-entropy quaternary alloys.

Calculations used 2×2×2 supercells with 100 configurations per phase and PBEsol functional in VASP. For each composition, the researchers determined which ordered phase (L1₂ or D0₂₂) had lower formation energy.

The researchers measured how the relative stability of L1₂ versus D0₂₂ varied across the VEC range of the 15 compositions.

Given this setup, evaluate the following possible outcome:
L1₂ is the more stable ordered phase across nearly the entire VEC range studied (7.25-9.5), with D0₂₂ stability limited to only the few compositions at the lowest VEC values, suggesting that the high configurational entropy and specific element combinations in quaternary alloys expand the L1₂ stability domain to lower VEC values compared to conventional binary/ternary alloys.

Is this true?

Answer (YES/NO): NO